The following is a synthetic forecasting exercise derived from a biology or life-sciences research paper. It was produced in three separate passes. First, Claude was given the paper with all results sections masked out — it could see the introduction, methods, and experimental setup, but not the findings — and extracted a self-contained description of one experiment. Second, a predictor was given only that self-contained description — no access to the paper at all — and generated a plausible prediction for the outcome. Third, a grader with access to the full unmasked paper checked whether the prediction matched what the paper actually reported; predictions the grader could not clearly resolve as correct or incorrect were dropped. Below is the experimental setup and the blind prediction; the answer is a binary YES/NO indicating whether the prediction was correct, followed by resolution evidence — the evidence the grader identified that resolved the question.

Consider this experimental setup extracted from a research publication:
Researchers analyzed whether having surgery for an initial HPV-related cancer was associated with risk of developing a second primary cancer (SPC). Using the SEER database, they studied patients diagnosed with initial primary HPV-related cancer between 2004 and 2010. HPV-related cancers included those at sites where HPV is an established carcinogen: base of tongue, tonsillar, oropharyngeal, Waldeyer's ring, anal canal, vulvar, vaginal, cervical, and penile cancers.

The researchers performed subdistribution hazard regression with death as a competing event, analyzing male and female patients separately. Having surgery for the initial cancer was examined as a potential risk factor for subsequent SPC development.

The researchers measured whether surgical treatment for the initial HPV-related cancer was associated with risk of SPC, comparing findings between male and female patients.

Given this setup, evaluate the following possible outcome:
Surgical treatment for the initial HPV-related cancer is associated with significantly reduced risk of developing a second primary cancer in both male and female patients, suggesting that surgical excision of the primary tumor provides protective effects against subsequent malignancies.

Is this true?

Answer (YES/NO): NO